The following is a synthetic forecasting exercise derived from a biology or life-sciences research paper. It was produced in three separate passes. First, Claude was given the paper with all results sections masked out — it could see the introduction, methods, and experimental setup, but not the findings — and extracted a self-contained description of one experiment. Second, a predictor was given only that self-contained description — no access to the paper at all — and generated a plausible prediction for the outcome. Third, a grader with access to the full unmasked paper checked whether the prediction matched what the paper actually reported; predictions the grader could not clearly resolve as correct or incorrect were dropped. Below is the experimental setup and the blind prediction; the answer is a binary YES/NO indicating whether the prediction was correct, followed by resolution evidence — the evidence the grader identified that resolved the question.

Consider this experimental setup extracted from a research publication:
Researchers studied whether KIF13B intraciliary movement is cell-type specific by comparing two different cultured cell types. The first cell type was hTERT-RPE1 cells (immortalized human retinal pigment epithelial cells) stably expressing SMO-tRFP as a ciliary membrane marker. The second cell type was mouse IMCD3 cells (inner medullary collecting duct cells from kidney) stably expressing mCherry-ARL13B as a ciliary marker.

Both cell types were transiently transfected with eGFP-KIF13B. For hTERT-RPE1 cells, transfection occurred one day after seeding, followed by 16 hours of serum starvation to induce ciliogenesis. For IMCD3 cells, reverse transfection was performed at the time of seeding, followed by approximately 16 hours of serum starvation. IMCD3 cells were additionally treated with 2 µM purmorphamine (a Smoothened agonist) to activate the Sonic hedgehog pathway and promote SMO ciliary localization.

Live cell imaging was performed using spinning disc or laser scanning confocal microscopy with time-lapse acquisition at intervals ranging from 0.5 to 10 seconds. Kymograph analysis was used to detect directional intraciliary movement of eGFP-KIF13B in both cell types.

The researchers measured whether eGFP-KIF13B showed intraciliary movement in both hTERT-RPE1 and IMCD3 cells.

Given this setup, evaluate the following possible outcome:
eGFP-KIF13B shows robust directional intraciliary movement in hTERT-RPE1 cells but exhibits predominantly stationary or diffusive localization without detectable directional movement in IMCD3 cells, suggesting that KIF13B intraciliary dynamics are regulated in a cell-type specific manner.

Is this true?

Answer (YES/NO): NO